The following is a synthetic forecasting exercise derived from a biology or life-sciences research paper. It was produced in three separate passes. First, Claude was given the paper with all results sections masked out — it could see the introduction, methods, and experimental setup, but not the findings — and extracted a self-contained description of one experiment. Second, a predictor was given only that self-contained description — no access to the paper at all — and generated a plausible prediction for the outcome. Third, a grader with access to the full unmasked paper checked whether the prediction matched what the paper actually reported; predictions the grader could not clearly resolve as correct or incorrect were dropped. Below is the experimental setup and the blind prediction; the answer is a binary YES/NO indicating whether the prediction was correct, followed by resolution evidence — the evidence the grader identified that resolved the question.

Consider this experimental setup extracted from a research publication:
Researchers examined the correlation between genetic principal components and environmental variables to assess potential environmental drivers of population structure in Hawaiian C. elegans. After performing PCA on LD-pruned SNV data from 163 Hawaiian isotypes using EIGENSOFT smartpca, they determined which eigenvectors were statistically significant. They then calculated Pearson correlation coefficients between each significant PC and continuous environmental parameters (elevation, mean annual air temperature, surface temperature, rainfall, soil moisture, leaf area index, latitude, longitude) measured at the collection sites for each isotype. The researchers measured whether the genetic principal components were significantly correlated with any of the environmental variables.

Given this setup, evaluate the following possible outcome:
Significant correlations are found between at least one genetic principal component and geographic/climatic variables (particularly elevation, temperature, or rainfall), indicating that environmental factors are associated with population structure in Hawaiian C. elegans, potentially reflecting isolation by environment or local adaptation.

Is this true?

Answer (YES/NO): YES